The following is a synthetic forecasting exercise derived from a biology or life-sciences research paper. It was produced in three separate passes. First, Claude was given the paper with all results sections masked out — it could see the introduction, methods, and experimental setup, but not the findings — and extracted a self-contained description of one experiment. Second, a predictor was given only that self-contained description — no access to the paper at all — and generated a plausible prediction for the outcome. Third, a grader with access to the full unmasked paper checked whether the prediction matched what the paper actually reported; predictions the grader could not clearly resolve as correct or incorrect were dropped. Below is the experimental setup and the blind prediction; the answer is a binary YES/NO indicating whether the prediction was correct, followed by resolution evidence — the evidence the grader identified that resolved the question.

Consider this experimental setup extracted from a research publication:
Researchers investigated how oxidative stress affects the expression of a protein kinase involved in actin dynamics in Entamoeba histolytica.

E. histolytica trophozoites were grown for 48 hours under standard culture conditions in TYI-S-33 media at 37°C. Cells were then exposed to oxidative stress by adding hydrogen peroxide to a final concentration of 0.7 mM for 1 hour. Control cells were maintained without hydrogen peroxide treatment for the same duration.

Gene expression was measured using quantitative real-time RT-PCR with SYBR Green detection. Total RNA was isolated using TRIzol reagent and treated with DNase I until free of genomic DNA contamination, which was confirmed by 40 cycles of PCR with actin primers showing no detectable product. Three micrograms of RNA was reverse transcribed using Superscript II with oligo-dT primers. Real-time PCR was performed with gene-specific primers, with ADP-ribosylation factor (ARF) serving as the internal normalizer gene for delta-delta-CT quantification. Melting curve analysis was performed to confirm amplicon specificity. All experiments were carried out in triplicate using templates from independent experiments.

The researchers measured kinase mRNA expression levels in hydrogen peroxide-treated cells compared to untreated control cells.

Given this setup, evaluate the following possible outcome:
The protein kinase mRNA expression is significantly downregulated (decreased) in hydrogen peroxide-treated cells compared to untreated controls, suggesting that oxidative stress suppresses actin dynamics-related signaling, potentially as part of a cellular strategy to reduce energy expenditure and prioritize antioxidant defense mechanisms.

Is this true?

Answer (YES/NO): NO